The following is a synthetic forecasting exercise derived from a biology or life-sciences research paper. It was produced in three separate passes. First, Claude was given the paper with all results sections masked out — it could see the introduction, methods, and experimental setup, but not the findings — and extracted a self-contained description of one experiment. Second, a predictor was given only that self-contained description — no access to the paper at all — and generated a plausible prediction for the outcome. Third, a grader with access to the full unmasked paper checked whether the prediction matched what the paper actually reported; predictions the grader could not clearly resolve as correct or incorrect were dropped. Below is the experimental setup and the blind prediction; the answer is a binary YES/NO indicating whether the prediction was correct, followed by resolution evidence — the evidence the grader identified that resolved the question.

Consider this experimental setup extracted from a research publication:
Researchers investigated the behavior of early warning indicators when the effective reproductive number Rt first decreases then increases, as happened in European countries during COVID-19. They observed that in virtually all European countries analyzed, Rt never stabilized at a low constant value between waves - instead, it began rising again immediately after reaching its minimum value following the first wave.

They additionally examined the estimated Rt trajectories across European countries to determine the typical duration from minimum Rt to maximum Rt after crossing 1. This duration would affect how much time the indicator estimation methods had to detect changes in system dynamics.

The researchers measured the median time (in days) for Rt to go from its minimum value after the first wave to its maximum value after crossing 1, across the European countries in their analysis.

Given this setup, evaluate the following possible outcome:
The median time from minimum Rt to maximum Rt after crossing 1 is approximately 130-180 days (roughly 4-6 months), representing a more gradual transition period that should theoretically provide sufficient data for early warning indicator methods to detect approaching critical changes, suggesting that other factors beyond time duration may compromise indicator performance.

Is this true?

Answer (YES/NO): NO